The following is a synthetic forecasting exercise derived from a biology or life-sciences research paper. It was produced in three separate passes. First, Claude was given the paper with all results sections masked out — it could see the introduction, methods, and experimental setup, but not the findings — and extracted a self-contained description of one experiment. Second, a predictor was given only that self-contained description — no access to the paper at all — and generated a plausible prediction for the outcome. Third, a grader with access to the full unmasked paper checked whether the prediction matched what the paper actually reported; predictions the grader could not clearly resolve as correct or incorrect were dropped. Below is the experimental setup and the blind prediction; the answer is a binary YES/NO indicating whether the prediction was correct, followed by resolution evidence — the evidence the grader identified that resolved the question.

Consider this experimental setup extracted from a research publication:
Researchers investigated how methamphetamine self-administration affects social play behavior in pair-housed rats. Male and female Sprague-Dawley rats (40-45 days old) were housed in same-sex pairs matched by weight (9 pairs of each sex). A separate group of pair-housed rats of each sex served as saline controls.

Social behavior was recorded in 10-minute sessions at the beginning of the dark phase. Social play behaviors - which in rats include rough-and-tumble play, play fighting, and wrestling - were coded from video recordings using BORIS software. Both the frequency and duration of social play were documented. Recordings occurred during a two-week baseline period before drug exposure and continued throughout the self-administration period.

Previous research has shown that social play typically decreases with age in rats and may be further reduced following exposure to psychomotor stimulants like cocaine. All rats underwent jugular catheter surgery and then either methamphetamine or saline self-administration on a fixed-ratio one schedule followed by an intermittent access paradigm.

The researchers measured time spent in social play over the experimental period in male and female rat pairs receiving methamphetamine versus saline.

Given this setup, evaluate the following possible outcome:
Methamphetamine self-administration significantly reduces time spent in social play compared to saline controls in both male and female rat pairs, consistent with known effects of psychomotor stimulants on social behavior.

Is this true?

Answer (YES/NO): NO